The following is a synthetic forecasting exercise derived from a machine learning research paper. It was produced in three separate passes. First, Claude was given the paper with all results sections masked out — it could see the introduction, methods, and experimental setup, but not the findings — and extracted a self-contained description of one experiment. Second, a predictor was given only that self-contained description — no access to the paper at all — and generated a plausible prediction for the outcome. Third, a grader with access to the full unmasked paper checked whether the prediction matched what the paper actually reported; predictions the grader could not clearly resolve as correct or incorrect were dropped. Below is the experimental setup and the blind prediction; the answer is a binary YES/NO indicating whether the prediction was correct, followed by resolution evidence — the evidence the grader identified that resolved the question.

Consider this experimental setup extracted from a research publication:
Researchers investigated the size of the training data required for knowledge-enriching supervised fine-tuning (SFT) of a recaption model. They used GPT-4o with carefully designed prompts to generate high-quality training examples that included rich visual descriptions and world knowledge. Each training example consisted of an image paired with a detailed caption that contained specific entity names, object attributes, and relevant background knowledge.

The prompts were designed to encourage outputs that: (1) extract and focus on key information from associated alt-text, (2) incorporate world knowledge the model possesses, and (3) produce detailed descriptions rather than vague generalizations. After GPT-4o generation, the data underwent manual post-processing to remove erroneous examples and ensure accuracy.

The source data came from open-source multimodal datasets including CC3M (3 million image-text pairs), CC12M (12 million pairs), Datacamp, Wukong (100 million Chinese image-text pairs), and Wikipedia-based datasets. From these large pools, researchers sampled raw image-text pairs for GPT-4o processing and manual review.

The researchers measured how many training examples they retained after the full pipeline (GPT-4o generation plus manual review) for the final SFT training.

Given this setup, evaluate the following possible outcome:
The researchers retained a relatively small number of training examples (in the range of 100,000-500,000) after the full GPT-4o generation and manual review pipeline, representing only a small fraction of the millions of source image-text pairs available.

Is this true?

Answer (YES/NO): NO